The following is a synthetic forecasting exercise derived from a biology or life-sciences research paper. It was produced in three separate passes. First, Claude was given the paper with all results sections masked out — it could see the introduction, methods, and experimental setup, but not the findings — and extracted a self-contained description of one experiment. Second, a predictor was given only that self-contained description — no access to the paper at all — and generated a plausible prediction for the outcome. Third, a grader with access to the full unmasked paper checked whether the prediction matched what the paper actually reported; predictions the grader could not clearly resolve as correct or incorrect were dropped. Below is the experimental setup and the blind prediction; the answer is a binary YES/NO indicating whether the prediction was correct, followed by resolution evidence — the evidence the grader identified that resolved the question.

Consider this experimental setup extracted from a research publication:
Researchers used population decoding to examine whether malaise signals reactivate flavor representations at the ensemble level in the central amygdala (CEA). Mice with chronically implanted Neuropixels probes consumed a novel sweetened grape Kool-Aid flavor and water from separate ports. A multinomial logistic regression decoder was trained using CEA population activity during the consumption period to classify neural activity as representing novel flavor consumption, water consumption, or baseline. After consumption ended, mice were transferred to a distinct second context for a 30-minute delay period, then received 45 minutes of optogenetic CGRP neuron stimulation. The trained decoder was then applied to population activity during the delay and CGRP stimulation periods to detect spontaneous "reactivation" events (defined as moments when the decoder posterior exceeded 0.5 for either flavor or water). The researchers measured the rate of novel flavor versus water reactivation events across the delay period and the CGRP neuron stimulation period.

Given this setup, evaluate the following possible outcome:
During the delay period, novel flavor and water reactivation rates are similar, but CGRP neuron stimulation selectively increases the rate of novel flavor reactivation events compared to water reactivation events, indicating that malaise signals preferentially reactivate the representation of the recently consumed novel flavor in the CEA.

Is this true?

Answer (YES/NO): YES